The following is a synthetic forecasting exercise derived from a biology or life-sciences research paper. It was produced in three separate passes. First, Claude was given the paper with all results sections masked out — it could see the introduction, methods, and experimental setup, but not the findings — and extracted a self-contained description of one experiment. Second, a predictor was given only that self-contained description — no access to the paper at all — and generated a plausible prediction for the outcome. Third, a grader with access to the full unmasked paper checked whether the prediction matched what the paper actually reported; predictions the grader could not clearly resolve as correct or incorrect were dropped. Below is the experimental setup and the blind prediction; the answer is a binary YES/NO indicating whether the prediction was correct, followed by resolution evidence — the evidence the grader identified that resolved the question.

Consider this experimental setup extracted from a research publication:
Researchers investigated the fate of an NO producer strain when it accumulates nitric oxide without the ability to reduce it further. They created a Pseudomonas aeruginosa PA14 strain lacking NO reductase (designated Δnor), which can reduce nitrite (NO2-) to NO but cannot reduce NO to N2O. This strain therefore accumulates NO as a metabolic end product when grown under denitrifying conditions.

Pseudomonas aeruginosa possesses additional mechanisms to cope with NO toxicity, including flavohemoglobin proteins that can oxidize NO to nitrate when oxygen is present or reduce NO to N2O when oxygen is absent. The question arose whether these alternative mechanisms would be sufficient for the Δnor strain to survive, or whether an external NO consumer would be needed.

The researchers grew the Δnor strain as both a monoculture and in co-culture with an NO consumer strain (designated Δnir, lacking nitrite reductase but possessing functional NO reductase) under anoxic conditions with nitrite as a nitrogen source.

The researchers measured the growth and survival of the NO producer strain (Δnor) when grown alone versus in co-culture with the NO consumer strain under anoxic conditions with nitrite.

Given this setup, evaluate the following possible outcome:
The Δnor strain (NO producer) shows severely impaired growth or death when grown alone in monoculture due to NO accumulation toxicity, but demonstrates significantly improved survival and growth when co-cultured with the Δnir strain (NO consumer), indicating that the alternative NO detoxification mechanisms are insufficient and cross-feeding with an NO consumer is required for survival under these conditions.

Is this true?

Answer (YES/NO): NO